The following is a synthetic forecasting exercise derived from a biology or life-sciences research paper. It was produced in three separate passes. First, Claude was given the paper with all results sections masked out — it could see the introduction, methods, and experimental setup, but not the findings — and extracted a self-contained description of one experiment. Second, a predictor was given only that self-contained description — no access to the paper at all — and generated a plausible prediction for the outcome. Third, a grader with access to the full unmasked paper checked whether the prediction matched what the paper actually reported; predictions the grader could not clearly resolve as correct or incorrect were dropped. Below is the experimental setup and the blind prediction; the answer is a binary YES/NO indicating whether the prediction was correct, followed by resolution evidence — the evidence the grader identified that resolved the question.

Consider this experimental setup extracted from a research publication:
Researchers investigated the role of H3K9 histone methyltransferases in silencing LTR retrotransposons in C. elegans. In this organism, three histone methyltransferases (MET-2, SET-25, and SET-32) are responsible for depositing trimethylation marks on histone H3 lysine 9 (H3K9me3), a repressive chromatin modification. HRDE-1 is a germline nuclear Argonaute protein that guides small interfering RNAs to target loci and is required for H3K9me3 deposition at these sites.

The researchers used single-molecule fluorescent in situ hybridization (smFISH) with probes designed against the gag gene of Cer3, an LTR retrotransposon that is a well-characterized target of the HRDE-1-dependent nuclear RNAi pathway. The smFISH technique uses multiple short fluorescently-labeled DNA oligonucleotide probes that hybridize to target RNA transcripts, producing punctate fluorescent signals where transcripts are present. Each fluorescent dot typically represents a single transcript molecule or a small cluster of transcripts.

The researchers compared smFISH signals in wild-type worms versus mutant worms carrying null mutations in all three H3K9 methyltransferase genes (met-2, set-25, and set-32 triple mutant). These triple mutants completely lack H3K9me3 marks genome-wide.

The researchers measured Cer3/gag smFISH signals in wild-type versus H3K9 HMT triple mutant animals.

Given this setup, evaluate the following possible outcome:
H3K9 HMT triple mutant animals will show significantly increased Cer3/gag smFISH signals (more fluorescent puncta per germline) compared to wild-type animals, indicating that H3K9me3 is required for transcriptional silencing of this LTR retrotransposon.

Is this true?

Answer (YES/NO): NO